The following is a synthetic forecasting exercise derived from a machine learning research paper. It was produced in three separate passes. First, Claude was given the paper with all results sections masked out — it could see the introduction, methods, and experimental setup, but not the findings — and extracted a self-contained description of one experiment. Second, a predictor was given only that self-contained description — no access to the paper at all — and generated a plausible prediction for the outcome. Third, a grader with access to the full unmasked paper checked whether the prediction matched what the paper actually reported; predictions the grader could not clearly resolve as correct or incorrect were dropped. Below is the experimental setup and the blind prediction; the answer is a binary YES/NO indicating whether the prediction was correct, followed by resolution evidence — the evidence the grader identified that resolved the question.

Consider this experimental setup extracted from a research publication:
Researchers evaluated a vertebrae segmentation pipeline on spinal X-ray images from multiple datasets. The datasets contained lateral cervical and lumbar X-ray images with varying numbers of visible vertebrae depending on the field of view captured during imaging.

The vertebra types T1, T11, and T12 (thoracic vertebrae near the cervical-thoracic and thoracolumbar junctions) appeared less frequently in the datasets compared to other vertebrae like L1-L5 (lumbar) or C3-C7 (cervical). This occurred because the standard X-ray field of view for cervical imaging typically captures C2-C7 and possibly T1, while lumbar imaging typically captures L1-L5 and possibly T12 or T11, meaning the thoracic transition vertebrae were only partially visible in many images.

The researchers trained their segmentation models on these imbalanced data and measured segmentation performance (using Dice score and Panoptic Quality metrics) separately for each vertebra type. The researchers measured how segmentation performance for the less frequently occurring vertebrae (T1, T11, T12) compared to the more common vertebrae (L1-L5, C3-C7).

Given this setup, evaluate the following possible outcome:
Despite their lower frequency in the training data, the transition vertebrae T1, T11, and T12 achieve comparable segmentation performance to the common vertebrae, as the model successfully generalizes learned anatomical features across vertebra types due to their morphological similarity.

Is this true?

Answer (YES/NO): NO